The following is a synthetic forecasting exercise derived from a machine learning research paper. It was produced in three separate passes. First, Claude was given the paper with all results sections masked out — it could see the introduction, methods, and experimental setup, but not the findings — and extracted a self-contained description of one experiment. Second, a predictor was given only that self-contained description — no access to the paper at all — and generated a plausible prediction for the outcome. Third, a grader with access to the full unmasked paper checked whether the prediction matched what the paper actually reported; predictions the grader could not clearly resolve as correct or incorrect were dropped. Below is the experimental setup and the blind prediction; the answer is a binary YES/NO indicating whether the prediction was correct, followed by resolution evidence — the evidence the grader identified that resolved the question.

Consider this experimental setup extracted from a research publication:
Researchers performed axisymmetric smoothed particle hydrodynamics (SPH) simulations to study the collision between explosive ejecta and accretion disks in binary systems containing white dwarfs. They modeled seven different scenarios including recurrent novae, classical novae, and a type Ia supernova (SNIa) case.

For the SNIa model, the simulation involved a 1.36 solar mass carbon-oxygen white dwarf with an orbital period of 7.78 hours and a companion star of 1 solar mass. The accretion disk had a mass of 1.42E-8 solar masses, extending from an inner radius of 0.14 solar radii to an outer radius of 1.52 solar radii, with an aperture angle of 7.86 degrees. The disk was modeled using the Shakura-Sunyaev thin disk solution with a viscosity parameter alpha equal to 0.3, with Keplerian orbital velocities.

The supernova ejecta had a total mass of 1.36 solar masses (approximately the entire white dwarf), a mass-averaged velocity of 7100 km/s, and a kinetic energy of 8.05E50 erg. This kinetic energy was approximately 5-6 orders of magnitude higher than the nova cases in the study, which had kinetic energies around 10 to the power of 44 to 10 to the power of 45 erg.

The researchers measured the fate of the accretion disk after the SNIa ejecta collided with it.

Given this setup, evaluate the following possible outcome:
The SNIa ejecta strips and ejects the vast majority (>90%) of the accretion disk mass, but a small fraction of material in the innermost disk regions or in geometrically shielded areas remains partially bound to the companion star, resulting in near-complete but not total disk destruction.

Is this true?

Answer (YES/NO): NO